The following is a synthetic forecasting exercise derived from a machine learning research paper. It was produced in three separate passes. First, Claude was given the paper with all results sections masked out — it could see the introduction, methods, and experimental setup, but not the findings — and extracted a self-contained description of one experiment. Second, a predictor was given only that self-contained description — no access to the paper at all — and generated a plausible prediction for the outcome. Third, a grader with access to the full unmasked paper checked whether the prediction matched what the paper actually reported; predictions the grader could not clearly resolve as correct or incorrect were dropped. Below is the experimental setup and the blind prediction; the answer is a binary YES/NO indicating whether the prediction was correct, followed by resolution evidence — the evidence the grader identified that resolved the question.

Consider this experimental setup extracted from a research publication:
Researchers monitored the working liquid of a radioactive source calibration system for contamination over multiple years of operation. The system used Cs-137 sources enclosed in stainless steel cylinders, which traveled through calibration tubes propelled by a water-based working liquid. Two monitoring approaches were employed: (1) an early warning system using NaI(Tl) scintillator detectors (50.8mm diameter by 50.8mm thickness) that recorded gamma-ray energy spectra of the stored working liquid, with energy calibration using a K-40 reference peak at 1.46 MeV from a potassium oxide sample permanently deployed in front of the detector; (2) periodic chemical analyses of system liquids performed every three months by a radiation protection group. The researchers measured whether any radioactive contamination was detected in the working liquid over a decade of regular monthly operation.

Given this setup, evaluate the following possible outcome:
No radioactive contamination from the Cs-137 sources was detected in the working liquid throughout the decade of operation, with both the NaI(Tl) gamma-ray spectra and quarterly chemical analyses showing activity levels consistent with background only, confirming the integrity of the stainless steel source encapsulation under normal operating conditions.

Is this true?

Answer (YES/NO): YES